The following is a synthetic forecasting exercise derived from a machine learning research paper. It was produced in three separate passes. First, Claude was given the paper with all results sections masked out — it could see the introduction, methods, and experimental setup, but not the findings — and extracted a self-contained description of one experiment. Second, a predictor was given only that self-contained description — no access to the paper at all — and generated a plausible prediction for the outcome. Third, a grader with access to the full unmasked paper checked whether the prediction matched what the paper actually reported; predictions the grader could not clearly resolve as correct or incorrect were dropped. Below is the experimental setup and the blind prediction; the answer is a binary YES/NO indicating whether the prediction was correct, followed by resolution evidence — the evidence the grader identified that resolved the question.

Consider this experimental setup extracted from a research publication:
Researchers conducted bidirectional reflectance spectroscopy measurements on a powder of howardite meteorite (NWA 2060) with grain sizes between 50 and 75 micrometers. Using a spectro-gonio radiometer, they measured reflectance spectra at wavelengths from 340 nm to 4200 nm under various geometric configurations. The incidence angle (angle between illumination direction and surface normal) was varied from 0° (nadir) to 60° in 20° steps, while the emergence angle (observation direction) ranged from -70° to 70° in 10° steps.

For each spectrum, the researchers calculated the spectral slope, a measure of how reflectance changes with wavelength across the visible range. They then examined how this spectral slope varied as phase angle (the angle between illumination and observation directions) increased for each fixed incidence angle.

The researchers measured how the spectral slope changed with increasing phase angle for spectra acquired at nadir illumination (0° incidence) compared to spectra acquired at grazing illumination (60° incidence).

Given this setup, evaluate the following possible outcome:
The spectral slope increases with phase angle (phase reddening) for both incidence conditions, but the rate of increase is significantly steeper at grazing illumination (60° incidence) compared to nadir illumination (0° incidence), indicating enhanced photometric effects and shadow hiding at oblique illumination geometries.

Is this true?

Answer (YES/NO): NO